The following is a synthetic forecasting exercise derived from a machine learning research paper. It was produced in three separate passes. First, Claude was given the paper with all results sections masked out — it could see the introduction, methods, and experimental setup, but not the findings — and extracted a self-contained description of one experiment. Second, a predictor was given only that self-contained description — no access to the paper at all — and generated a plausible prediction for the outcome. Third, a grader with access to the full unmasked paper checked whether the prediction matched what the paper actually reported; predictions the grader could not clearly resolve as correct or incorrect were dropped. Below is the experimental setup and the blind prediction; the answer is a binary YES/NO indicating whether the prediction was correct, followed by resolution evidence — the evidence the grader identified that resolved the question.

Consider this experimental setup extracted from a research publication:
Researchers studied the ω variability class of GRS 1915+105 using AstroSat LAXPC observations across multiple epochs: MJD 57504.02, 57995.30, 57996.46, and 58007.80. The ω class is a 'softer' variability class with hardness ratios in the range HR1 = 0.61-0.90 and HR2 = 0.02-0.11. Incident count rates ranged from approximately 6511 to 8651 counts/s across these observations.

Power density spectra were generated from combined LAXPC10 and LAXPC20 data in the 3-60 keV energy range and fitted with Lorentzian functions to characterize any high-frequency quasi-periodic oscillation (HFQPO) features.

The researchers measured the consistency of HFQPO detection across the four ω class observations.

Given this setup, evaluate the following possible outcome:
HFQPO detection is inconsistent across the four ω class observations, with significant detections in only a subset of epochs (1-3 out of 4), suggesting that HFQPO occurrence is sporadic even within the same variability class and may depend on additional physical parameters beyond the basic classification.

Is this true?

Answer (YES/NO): NO